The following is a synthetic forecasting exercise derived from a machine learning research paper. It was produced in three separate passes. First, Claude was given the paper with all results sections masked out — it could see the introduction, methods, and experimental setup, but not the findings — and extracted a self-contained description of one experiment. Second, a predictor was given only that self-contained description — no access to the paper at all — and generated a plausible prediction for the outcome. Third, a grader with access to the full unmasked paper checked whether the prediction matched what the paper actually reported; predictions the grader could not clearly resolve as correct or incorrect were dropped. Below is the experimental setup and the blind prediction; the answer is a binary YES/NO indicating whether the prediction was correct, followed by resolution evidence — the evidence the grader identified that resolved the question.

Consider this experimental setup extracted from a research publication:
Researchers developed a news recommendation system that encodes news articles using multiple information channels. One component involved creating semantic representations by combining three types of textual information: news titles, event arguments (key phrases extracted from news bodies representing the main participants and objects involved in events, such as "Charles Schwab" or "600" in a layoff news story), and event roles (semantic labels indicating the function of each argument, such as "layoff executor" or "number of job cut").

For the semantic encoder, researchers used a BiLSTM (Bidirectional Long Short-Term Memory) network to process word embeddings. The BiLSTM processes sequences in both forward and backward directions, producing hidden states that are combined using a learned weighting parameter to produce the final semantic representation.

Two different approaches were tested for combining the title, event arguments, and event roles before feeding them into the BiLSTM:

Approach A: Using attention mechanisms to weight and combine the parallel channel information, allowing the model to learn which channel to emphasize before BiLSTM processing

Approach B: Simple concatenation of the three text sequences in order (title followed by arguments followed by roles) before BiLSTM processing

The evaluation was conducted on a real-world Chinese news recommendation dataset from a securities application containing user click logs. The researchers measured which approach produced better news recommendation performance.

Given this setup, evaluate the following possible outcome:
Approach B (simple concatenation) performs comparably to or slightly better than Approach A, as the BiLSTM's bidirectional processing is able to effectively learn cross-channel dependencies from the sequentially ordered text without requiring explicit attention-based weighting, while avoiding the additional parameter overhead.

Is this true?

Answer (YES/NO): YES